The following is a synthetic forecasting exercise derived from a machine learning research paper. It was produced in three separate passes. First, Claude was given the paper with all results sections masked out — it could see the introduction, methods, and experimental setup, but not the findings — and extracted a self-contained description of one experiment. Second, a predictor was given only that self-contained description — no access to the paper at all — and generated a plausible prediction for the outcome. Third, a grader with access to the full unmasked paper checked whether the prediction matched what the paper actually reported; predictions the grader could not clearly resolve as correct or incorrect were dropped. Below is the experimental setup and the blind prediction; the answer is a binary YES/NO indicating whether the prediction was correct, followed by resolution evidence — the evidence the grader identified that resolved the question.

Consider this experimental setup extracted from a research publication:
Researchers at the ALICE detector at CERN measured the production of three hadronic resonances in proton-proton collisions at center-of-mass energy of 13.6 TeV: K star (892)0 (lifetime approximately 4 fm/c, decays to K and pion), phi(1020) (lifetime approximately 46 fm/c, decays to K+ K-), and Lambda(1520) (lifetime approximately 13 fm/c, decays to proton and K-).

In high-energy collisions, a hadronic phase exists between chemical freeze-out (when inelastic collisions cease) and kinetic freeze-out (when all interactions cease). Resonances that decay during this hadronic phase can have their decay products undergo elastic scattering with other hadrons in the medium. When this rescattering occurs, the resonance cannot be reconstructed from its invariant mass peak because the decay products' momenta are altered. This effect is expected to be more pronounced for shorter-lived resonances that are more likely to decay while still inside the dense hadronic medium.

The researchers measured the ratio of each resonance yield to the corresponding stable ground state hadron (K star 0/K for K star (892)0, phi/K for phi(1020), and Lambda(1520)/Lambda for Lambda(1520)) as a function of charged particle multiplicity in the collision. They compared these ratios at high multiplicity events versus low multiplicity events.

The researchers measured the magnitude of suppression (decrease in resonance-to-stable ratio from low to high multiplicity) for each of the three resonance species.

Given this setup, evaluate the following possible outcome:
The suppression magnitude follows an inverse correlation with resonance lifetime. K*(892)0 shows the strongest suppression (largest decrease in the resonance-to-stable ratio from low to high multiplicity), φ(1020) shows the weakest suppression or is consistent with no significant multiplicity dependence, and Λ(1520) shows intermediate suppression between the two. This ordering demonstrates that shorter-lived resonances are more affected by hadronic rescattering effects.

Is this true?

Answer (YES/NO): NO